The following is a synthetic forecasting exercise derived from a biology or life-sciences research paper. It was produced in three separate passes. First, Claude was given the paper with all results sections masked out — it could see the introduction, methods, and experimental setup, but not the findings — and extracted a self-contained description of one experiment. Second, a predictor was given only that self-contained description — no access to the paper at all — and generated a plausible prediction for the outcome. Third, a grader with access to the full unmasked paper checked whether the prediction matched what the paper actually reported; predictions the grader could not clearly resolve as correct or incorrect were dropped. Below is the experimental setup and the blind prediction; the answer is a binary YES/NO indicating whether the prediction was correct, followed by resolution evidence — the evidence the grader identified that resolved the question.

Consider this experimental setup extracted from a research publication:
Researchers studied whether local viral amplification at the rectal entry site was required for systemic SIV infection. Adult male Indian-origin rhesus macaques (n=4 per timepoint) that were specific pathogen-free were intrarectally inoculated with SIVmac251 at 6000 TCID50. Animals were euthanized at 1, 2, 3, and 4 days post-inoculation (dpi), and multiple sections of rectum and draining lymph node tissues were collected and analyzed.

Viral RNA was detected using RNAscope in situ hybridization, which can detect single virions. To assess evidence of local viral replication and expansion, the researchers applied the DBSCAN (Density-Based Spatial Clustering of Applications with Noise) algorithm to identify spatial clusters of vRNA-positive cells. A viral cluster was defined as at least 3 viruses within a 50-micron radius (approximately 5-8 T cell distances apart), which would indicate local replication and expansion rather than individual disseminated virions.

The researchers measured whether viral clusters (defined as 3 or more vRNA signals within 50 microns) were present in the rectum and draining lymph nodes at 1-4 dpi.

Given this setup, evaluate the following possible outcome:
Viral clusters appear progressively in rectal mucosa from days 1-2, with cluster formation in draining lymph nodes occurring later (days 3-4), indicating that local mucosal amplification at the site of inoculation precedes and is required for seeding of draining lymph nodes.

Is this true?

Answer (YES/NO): NO